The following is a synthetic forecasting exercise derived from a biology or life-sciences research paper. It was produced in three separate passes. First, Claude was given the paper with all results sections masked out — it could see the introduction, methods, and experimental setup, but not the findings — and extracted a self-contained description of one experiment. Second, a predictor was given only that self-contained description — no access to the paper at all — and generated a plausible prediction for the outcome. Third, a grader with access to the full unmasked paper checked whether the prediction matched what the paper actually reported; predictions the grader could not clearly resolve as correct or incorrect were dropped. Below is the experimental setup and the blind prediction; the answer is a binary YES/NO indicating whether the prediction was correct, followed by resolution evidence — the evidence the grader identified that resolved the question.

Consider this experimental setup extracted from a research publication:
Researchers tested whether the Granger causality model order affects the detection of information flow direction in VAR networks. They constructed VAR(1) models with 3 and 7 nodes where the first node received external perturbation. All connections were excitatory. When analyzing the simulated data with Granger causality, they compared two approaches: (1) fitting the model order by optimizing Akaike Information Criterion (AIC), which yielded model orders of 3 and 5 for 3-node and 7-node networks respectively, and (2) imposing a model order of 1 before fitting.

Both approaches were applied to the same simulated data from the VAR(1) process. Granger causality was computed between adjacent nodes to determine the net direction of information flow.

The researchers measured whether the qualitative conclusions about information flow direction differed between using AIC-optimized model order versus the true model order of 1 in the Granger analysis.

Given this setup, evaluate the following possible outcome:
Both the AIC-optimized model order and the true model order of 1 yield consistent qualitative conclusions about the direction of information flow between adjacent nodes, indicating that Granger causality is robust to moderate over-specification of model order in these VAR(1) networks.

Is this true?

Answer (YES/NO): YES